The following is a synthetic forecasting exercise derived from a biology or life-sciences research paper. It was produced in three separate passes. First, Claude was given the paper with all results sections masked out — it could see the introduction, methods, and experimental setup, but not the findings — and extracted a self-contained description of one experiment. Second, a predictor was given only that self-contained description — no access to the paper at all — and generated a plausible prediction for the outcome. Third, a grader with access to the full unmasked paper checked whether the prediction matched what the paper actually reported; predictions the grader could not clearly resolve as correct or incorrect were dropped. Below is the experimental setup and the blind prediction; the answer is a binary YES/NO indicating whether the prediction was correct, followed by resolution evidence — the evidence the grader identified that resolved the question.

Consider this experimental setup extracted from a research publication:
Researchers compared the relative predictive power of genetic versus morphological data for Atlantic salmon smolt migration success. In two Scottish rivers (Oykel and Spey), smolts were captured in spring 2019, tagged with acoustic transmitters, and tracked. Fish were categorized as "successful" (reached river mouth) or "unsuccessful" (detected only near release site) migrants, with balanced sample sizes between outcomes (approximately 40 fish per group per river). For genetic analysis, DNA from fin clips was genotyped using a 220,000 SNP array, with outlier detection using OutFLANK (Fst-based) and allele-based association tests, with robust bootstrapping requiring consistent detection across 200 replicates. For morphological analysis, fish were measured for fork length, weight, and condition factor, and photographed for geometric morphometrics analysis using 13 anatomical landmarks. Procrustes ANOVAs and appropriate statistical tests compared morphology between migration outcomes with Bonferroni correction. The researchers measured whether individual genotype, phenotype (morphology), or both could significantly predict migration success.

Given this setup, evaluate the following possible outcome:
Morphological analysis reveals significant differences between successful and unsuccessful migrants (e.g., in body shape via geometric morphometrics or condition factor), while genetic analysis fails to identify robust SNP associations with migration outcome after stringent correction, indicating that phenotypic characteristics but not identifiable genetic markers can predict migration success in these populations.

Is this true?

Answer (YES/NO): NO